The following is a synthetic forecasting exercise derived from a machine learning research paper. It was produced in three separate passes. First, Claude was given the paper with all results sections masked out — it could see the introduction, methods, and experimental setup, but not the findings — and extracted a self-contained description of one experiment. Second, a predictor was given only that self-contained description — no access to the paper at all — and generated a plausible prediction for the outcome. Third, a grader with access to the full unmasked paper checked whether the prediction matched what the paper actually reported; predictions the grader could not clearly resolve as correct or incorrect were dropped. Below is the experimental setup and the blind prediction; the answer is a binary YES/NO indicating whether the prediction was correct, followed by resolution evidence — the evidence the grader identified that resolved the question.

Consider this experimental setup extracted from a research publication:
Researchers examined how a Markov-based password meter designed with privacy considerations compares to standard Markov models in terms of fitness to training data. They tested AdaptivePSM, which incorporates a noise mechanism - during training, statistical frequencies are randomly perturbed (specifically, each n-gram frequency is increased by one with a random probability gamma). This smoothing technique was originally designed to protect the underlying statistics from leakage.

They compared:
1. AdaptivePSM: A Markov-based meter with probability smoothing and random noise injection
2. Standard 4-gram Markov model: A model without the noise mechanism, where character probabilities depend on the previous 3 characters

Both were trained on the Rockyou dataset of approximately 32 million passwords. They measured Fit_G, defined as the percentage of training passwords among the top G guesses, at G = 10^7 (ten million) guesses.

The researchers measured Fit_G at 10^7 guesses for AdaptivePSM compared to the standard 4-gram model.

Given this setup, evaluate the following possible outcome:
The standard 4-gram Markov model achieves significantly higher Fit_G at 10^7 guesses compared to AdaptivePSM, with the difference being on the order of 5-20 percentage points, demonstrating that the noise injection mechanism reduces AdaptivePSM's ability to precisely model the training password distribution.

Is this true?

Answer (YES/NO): NO